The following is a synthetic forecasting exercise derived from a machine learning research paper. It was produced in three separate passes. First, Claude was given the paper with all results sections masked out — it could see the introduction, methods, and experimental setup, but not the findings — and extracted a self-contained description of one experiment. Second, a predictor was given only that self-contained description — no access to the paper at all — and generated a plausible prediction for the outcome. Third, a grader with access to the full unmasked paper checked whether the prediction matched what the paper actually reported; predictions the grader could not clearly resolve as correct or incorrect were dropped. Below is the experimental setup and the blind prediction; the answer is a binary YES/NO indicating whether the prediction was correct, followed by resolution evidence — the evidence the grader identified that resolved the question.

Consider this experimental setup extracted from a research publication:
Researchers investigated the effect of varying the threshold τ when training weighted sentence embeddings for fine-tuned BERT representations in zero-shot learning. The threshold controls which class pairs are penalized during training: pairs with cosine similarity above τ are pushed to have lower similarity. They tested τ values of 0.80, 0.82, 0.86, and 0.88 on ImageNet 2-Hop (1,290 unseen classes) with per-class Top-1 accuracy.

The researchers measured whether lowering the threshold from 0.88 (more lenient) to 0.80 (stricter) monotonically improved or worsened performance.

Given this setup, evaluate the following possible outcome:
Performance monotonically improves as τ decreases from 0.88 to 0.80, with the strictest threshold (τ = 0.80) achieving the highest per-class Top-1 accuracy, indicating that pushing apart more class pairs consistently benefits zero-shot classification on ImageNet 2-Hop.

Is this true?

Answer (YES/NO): NO